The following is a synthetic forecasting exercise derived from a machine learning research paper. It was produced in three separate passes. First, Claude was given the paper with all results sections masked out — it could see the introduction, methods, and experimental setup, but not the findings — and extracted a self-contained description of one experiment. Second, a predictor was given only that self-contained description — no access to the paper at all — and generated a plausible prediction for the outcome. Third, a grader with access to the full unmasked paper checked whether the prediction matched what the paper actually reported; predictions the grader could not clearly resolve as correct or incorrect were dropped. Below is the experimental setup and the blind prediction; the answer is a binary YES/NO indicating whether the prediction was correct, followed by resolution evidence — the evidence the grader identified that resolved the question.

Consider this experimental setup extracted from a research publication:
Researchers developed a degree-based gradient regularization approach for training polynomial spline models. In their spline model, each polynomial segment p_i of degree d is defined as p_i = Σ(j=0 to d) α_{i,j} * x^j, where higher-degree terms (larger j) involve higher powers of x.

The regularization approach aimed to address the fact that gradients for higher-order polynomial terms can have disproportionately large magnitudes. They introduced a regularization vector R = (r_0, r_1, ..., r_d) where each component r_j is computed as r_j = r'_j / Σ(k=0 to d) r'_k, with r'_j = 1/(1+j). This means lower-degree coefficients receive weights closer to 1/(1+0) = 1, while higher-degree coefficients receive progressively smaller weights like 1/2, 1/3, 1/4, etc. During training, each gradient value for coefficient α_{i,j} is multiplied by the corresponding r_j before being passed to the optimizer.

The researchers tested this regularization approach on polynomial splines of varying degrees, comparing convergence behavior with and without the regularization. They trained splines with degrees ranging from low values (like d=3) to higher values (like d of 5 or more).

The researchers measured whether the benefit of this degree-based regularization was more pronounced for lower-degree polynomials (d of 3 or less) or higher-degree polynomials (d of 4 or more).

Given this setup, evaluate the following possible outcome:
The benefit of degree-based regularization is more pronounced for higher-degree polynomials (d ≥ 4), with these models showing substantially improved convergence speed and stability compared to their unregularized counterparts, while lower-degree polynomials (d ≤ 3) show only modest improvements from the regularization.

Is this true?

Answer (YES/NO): YES